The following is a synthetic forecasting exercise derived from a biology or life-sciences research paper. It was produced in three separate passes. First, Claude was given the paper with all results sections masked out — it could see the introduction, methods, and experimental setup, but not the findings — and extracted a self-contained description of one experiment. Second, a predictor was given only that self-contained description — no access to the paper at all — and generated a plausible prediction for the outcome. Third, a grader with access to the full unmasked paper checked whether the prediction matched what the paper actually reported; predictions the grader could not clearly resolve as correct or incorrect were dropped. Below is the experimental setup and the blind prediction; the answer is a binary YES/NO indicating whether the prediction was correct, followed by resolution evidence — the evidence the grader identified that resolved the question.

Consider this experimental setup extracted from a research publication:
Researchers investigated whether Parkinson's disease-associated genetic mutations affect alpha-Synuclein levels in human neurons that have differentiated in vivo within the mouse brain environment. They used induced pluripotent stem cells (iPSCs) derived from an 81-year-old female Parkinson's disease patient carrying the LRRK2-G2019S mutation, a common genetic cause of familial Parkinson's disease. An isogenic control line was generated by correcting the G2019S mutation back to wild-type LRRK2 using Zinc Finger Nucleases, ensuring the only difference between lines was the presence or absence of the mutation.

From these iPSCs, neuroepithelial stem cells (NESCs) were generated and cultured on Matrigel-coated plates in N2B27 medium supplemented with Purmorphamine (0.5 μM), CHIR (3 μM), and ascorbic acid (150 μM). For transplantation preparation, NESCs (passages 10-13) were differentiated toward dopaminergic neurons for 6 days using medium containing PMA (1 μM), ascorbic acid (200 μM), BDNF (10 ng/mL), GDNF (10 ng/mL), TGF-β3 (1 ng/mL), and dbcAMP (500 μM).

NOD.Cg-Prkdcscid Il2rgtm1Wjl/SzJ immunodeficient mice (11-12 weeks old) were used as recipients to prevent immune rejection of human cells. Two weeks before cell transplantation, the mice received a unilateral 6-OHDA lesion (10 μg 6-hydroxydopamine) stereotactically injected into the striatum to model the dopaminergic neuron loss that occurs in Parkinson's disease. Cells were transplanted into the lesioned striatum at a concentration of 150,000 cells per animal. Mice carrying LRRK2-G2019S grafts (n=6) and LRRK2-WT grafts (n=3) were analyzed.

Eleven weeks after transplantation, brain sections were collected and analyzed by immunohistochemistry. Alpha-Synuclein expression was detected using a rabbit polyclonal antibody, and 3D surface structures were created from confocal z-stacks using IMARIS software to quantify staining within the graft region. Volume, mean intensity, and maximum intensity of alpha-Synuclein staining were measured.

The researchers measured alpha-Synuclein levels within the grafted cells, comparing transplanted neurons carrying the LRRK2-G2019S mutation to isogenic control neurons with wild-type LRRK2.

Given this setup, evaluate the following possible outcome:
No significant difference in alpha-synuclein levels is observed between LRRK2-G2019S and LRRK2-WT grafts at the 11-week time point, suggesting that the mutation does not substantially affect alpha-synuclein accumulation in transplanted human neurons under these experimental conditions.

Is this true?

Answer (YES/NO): NO